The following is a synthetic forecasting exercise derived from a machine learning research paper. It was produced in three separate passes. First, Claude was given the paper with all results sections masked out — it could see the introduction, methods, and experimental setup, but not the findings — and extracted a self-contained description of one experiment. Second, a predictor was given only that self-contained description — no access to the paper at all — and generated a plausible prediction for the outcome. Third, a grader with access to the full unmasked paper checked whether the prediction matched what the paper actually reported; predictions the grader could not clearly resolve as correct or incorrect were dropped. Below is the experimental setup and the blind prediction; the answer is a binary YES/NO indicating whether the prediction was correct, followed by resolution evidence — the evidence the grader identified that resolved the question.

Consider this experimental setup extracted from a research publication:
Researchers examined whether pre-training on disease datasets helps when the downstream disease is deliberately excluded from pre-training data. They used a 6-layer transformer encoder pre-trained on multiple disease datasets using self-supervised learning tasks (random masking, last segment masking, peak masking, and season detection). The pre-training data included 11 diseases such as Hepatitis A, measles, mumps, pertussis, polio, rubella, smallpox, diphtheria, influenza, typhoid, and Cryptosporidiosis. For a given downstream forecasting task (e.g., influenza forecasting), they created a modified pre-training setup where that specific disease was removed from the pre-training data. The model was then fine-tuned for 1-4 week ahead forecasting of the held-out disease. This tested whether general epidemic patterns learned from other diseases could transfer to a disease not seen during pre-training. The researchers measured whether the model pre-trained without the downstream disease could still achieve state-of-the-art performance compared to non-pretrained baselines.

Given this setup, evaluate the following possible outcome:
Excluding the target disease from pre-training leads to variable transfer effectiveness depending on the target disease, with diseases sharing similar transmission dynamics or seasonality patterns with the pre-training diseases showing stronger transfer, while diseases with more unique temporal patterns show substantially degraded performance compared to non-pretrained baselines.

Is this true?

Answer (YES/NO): NO